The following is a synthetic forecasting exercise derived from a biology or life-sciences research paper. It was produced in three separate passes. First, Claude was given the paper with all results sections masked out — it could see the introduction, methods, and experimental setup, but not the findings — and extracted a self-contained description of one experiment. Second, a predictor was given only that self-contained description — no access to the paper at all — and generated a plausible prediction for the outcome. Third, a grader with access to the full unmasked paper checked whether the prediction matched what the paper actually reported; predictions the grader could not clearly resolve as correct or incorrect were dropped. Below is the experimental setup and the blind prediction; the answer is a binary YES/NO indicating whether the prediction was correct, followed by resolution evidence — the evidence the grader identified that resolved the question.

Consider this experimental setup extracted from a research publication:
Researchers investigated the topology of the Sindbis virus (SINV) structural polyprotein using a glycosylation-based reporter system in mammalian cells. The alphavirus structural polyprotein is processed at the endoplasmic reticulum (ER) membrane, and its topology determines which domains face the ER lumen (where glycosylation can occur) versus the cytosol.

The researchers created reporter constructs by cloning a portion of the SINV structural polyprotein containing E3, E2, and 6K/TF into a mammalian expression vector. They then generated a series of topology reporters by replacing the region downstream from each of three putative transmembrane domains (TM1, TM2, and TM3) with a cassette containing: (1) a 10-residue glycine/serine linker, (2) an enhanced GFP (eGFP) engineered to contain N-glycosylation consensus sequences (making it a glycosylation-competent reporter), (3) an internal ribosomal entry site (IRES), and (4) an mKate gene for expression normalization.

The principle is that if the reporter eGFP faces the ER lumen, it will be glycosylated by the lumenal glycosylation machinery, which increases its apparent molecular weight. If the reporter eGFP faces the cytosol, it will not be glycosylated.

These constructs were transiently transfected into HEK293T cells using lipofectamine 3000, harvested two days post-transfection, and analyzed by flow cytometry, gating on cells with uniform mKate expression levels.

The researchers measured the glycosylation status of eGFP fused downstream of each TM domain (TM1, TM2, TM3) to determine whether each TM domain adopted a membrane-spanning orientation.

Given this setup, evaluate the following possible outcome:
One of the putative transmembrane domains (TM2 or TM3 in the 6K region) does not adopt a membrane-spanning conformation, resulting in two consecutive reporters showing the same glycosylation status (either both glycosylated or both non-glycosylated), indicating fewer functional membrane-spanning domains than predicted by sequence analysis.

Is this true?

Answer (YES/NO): YES